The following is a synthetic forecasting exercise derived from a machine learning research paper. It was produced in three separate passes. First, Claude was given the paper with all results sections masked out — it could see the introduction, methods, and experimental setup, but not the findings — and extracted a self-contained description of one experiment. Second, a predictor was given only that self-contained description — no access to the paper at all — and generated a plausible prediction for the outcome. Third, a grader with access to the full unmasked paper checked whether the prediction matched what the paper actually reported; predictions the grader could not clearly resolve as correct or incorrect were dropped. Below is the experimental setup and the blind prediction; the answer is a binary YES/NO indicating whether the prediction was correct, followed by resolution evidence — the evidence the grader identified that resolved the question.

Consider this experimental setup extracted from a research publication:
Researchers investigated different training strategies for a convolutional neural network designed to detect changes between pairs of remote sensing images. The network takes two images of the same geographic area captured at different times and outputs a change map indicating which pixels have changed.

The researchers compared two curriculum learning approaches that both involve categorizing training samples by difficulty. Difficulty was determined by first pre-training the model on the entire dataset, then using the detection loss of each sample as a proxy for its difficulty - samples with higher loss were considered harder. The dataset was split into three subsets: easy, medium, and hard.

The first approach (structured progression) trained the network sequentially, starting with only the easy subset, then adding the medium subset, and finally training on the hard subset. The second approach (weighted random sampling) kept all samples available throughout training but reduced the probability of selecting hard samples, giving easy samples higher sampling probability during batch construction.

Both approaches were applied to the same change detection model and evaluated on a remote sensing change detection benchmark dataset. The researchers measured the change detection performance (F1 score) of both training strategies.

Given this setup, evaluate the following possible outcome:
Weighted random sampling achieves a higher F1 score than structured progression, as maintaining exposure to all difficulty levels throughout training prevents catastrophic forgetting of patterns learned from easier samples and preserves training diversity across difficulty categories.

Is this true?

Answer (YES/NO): NO